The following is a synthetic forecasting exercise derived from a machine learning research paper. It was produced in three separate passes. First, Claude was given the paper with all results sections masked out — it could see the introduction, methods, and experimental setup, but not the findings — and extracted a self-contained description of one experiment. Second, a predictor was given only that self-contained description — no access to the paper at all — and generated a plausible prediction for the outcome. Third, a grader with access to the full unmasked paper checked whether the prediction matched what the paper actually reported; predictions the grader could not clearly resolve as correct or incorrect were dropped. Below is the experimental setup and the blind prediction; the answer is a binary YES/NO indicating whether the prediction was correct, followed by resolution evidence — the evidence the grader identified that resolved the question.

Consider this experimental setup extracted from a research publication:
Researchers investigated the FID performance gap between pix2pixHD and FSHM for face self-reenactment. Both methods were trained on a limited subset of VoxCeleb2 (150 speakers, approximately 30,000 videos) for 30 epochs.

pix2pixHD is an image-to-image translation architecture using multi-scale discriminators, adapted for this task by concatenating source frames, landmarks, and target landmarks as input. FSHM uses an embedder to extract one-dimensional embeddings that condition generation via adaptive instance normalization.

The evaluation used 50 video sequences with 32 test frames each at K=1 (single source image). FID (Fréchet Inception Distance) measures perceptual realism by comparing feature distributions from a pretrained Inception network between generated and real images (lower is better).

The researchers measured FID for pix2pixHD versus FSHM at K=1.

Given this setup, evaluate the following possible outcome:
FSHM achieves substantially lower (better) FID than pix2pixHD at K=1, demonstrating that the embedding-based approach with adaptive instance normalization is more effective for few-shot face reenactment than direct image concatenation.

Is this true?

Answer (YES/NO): NO